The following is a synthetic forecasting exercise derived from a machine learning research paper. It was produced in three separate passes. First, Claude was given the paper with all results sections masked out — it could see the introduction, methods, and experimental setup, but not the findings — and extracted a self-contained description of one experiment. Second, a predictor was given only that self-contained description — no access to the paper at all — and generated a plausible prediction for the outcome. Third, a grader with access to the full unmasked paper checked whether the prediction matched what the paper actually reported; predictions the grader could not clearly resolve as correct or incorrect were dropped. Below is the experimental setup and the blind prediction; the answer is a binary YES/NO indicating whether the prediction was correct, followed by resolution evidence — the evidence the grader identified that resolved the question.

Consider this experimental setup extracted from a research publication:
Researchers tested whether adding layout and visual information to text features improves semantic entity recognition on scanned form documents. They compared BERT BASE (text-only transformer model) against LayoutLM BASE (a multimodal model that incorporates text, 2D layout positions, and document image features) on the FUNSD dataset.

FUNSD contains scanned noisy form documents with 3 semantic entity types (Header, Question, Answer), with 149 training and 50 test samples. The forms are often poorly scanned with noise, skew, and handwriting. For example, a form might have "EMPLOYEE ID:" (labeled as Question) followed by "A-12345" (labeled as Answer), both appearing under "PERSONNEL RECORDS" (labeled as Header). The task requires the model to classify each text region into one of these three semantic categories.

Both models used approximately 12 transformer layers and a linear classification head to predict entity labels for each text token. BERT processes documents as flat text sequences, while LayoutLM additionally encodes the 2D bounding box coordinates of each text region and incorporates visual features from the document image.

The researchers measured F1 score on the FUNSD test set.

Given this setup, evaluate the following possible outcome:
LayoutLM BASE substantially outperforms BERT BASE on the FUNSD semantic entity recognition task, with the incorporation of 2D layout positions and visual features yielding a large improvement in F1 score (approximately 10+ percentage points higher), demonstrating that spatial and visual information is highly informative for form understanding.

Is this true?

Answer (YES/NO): YES